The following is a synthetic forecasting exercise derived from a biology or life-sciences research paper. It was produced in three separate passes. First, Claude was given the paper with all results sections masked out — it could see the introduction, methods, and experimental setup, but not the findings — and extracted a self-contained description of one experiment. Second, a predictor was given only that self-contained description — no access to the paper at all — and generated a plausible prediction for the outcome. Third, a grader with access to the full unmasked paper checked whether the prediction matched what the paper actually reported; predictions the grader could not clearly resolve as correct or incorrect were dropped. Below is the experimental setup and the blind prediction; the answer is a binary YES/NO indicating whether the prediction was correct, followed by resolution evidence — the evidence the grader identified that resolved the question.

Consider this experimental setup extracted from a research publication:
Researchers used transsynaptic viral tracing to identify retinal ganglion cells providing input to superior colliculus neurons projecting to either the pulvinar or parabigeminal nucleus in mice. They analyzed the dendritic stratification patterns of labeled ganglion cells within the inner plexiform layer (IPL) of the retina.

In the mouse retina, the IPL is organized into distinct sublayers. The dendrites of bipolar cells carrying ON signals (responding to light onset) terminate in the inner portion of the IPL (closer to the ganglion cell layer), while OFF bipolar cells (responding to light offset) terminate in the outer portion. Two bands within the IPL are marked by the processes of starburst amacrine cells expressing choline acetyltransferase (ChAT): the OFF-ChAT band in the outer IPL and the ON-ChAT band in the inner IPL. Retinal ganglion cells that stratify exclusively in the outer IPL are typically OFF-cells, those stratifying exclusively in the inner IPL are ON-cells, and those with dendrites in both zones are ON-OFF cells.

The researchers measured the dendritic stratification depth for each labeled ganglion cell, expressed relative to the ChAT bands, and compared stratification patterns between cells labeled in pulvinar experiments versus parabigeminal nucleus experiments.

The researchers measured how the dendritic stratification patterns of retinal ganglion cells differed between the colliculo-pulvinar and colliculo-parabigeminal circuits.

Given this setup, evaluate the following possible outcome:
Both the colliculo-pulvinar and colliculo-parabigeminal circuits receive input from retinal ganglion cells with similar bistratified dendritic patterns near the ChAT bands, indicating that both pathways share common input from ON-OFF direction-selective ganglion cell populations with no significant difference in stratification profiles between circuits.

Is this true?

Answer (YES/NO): NO